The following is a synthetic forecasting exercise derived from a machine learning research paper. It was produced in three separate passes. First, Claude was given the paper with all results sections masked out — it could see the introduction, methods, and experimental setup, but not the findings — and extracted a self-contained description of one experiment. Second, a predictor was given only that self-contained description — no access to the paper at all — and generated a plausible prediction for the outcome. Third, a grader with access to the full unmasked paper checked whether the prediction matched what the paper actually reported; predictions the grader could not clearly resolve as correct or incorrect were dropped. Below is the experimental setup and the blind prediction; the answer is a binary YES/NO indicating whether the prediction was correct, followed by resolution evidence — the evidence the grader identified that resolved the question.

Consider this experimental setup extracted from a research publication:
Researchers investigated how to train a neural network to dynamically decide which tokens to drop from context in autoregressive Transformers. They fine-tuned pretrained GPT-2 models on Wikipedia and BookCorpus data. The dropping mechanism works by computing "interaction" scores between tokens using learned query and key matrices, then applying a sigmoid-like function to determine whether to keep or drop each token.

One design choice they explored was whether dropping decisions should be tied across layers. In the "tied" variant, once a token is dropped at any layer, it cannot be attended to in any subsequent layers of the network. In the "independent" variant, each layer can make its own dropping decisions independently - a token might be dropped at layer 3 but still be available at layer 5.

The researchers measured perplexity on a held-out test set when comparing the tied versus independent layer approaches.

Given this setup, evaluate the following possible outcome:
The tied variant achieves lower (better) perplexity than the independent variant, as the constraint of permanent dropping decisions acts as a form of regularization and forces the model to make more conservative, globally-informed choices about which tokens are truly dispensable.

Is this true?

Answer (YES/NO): NO